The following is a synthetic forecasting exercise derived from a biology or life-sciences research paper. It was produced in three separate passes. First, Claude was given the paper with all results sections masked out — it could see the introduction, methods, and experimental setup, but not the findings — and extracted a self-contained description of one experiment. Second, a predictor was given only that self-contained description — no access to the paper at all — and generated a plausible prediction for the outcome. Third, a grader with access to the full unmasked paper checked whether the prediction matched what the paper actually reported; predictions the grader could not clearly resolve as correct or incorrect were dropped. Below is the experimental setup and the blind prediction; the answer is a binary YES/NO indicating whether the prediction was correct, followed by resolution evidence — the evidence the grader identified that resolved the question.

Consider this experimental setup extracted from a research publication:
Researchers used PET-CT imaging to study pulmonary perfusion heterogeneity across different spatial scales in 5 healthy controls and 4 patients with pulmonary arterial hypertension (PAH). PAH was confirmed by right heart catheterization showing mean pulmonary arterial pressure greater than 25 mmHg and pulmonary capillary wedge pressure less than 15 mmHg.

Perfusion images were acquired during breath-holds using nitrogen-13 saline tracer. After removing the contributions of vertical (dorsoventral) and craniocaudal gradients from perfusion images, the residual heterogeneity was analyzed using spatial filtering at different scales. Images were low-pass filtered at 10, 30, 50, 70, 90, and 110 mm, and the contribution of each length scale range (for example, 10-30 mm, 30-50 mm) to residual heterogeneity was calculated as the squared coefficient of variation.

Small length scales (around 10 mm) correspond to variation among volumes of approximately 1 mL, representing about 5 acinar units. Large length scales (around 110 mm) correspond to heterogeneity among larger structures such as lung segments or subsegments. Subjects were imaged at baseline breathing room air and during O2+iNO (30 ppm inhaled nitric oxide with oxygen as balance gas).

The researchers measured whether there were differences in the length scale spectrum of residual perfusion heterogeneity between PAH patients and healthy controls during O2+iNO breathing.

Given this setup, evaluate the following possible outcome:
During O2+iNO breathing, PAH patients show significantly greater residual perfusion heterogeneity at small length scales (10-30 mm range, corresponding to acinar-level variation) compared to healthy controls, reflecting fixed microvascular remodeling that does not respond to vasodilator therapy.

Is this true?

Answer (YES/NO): NO